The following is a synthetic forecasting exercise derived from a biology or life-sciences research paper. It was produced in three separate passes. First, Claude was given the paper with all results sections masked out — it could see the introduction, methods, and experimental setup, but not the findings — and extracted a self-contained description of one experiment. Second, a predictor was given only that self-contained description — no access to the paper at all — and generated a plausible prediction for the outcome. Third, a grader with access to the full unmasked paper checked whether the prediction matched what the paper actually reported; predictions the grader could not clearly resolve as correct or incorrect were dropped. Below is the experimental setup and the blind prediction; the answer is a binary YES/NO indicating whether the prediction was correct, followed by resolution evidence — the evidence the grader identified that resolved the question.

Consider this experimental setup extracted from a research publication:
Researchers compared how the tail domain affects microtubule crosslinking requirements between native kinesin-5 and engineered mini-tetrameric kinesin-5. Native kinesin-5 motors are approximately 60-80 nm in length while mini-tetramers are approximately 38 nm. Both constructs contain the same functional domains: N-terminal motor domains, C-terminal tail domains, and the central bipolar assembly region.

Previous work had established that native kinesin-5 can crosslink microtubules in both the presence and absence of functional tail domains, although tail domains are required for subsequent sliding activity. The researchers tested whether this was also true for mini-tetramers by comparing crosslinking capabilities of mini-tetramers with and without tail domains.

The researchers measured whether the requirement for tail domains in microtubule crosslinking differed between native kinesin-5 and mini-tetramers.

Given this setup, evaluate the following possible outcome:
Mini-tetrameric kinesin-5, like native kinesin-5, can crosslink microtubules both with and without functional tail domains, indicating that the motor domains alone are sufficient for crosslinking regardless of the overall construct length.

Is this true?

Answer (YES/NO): NO